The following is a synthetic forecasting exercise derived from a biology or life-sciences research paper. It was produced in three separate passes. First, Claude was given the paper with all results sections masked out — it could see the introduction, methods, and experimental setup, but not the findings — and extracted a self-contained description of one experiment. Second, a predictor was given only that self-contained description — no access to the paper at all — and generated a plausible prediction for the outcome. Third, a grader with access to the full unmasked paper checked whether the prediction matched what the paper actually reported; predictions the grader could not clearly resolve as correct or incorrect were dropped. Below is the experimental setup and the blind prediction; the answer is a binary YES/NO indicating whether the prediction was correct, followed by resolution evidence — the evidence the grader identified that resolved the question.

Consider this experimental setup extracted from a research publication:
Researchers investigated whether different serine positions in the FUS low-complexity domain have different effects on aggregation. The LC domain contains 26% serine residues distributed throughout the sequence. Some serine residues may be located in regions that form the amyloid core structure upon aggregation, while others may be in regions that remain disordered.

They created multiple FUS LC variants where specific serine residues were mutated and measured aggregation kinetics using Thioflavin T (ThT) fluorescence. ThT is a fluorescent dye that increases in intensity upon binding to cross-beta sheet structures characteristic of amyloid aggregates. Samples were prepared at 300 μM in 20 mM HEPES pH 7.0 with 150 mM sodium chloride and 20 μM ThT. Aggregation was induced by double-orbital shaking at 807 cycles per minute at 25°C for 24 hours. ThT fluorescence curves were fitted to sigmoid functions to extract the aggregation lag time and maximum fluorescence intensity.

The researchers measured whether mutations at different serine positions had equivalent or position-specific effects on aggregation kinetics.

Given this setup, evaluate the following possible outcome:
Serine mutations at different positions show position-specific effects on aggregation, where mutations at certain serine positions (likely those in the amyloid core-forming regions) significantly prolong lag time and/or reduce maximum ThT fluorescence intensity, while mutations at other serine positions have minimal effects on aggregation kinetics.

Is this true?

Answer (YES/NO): YES